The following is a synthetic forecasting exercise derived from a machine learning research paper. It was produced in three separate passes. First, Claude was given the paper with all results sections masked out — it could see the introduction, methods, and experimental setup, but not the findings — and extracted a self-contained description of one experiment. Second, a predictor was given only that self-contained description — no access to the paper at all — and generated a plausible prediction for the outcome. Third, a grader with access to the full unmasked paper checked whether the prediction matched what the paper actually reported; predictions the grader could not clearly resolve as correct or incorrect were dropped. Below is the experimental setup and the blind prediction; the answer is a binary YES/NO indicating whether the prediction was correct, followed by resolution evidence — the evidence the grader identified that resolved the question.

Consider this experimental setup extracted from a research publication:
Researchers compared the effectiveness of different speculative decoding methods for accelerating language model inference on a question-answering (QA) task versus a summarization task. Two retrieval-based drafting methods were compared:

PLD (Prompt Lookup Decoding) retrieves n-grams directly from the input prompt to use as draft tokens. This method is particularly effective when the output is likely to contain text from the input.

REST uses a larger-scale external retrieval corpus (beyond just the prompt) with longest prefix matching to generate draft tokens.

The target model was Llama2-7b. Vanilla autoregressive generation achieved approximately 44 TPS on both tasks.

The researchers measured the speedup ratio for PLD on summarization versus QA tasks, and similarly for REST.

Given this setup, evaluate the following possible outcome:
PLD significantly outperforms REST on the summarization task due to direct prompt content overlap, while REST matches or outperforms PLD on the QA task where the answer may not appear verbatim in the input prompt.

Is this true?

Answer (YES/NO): YES